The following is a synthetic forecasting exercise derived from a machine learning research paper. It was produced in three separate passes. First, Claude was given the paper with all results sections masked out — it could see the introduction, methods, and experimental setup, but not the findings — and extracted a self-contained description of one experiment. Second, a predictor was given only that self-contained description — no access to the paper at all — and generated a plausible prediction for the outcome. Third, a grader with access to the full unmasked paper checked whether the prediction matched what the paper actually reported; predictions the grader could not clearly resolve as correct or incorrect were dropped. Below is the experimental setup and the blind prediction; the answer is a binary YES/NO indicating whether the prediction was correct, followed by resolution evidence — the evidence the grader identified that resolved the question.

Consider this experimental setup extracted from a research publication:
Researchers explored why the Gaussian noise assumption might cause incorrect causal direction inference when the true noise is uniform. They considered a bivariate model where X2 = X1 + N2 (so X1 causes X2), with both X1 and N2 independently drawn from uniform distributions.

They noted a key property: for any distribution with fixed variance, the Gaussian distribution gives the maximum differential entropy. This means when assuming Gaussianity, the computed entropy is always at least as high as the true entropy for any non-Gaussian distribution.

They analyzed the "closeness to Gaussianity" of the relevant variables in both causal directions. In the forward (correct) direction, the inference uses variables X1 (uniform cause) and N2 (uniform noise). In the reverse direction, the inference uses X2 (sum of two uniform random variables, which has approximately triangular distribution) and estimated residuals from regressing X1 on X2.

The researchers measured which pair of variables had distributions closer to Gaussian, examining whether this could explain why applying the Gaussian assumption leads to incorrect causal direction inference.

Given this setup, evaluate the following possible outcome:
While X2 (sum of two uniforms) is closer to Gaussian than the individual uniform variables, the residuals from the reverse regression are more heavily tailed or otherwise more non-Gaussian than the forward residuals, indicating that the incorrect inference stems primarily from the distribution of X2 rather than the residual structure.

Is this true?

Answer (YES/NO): NO